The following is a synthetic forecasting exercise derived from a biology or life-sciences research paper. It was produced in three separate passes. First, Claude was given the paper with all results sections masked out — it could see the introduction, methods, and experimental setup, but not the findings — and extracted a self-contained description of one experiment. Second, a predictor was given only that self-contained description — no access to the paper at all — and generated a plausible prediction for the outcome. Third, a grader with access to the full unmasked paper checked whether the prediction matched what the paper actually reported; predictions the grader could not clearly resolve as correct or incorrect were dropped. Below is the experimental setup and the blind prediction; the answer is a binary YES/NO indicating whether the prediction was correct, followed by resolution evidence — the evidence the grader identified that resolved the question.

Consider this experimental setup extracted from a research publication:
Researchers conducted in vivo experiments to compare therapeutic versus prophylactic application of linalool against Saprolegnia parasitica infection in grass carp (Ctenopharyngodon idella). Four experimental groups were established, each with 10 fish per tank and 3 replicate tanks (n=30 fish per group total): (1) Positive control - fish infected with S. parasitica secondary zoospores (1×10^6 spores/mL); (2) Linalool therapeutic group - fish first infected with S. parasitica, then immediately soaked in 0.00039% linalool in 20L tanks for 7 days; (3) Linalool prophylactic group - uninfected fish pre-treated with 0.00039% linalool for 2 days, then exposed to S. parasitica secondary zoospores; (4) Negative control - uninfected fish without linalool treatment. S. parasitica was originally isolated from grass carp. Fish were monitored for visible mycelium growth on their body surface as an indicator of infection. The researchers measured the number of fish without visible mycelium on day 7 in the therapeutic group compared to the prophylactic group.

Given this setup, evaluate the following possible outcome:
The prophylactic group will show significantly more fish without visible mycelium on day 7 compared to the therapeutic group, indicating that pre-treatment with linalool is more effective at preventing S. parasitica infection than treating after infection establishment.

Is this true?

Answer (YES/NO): NO